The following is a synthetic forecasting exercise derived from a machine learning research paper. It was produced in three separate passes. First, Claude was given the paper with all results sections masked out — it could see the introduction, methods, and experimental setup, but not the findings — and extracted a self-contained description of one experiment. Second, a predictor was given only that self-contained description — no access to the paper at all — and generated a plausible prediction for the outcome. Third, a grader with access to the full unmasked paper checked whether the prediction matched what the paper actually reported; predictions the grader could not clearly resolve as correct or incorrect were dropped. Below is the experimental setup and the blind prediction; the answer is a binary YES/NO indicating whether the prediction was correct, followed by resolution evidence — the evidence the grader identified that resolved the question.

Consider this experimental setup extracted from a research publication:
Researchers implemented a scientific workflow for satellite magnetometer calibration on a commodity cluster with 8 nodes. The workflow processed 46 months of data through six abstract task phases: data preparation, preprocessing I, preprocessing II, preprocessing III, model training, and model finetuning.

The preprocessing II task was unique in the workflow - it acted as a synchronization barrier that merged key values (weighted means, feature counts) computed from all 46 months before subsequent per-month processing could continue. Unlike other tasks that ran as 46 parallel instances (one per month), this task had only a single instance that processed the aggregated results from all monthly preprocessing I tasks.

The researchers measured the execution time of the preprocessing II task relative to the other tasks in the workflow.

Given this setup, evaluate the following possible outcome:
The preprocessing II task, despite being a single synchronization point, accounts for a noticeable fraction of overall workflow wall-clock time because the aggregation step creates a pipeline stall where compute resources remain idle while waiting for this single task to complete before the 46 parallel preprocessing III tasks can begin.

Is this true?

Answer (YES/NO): NO